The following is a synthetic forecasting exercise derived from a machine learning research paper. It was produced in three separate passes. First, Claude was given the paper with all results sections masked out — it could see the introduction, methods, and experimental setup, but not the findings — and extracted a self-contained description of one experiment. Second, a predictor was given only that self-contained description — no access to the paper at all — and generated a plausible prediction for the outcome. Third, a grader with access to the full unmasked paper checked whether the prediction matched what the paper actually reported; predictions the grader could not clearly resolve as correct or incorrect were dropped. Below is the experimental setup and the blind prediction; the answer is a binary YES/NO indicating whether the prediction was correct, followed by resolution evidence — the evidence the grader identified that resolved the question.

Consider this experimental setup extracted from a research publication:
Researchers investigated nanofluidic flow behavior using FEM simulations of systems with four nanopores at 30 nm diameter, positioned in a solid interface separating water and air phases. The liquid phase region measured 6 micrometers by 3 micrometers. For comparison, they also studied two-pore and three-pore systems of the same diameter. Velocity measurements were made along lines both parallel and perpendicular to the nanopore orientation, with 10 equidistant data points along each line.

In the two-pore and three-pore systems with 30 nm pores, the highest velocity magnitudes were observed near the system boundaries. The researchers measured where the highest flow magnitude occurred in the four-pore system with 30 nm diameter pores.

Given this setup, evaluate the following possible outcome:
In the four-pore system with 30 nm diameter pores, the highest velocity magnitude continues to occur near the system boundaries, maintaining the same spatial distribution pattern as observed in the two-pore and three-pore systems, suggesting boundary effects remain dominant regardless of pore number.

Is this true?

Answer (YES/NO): NO